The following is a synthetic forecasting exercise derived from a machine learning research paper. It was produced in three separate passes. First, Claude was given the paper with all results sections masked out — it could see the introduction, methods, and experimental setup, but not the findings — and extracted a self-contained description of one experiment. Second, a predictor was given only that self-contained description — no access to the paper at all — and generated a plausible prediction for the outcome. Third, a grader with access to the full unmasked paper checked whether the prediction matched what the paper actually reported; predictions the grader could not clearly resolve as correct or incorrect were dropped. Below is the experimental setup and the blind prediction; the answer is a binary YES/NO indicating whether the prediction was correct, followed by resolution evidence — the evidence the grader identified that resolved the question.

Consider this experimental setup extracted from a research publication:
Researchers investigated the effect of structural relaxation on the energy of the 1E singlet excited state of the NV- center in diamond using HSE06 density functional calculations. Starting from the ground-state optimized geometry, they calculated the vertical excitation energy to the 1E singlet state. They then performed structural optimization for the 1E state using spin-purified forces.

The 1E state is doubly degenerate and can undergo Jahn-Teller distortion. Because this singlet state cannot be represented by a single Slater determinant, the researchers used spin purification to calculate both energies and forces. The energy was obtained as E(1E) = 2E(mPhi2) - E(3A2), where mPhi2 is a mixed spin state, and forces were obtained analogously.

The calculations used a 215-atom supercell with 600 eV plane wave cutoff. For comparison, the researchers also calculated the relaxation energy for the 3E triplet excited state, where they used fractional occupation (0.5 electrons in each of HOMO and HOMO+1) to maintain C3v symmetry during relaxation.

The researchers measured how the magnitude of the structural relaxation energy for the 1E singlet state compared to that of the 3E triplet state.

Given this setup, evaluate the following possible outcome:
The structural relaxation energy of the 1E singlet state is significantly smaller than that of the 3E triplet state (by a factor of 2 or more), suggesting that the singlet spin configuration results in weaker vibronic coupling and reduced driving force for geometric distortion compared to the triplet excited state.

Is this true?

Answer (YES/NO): YES